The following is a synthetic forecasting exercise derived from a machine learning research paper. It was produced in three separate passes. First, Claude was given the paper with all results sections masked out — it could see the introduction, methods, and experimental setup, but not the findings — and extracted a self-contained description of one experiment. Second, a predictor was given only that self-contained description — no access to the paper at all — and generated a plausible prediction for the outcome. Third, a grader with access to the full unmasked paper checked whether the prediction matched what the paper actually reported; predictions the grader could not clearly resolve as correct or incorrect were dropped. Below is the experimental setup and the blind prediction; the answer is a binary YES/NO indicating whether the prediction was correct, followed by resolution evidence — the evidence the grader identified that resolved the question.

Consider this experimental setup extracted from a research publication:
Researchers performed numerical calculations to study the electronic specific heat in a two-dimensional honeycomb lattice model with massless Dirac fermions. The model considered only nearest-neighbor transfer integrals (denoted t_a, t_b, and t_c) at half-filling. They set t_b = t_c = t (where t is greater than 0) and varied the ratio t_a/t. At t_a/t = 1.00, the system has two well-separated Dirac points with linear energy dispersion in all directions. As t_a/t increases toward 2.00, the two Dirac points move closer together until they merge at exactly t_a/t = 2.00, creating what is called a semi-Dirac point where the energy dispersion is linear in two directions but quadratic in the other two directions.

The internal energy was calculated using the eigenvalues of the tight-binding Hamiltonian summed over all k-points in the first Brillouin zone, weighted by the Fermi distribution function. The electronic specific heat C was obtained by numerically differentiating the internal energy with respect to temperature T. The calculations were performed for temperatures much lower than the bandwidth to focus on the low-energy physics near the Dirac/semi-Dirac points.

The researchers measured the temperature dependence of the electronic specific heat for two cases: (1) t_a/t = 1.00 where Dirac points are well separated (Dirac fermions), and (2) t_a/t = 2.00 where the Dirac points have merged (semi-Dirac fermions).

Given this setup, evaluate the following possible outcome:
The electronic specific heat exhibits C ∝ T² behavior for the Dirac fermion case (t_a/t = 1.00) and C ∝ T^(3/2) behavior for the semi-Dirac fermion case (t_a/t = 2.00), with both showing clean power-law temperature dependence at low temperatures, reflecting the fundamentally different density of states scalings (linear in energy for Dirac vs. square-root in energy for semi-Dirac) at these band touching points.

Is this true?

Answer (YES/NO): YES